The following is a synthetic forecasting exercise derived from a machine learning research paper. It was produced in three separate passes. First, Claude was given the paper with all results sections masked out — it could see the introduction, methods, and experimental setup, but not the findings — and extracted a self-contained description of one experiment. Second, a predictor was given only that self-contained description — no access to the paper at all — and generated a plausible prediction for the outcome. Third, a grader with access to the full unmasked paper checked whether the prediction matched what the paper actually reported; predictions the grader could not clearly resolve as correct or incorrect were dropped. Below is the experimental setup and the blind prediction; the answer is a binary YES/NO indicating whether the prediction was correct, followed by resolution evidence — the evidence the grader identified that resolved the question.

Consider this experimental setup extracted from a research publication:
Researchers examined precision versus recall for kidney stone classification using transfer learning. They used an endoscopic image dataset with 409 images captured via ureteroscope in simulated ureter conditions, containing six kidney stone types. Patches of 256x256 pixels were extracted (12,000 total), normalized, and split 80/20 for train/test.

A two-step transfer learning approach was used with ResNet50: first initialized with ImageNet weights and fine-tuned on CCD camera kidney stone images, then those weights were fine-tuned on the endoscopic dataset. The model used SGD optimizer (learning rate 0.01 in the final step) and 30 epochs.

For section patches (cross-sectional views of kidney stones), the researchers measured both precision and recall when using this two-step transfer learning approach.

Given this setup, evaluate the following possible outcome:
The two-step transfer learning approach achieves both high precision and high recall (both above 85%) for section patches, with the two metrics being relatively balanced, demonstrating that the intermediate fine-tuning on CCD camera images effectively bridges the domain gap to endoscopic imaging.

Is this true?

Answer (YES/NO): YES